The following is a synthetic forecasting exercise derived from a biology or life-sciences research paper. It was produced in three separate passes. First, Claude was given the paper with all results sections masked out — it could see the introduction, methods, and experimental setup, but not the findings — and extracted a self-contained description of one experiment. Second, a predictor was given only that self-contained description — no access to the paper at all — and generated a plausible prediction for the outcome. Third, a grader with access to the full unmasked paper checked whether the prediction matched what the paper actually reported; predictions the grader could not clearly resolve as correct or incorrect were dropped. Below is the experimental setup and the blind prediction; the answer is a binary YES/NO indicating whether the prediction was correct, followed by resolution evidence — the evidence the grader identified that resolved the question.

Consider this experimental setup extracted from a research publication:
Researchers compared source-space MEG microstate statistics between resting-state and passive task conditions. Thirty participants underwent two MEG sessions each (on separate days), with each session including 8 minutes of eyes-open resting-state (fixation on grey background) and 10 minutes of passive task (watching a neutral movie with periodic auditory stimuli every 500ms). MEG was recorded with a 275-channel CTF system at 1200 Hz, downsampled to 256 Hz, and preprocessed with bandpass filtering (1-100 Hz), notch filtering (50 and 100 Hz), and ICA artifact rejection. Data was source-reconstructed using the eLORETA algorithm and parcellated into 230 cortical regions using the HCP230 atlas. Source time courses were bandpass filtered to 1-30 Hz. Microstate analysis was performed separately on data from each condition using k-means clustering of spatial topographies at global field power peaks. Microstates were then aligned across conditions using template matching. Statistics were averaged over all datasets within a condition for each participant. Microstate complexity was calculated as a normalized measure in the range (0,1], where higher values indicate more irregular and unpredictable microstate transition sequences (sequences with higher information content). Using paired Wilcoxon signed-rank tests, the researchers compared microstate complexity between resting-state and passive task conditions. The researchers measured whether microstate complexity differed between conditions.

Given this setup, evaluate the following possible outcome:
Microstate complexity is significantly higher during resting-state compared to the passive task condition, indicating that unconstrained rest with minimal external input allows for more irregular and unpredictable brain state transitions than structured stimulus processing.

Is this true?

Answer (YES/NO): NO